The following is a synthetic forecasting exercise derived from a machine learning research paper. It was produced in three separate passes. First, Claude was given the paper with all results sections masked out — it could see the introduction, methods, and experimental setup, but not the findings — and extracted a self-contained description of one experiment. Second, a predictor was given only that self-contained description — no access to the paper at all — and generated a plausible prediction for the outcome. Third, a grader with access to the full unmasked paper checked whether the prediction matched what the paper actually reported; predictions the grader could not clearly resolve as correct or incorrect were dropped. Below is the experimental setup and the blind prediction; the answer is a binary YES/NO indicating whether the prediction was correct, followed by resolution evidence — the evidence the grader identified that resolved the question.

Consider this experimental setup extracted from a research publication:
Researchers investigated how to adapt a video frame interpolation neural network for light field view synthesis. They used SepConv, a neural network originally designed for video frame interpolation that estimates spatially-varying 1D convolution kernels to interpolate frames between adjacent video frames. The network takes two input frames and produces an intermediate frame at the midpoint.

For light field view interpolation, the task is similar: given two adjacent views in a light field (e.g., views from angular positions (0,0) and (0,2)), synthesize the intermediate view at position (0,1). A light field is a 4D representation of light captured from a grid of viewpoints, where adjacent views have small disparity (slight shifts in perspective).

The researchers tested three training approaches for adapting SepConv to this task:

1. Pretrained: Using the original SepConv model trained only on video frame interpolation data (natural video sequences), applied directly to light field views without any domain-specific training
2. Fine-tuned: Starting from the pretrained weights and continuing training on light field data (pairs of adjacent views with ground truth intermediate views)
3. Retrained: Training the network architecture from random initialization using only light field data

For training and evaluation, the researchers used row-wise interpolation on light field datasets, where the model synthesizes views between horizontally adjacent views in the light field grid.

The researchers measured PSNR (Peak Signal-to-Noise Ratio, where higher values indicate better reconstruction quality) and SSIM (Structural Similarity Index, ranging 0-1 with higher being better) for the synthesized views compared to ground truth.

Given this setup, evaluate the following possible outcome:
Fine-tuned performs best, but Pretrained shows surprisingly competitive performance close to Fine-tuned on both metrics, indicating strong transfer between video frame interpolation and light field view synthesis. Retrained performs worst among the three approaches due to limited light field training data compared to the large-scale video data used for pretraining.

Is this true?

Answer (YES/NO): NO